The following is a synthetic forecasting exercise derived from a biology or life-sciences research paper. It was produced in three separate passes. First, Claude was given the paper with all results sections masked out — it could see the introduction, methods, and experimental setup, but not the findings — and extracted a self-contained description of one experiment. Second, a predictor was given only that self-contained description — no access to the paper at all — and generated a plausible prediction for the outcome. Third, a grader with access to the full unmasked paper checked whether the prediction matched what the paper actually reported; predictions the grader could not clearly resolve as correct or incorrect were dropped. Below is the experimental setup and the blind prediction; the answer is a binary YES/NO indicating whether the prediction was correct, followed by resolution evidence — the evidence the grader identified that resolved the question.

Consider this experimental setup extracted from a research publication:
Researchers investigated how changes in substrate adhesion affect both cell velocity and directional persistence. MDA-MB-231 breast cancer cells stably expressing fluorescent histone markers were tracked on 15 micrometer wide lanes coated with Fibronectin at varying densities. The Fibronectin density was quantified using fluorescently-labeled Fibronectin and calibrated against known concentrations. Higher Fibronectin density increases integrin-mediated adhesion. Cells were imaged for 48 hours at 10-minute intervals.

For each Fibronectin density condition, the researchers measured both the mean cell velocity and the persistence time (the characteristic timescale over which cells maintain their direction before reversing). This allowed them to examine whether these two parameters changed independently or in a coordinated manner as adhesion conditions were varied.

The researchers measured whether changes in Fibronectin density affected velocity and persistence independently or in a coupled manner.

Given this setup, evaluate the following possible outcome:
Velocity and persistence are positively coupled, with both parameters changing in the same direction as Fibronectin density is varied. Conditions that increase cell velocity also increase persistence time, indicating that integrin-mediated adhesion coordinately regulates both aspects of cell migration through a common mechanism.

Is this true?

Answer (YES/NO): YES